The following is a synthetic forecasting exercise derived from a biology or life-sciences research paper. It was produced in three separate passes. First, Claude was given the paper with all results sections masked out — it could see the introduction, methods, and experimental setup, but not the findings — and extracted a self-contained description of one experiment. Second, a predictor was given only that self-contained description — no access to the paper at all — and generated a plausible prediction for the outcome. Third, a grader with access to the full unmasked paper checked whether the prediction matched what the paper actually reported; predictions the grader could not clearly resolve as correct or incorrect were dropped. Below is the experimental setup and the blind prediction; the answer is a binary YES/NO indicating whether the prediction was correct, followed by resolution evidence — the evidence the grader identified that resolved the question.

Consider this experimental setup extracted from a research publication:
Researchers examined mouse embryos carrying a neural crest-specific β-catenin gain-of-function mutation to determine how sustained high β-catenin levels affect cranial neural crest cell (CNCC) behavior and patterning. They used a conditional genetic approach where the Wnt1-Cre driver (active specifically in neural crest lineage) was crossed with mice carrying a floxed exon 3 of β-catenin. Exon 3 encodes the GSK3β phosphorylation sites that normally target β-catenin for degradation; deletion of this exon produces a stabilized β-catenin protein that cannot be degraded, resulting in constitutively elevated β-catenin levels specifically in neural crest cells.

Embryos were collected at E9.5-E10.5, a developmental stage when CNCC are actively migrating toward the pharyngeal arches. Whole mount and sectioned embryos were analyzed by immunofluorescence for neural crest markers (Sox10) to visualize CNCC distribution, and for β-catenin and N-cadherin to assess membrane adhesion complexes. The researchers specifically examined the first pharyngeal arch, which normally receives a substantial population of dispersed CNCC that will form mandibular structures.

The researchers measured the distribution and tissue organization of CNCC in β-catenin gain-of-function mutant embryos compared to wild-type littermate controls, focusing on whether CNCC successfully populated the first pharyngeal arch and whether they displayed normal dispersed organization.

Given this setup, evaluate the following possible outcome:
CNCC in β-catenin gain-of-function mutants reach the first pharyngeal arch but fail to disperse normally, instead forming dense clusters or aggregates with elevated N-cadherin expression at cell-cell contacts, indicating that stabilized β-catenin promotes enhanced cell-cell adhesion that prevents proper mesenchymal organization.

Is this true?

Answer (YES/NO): NO